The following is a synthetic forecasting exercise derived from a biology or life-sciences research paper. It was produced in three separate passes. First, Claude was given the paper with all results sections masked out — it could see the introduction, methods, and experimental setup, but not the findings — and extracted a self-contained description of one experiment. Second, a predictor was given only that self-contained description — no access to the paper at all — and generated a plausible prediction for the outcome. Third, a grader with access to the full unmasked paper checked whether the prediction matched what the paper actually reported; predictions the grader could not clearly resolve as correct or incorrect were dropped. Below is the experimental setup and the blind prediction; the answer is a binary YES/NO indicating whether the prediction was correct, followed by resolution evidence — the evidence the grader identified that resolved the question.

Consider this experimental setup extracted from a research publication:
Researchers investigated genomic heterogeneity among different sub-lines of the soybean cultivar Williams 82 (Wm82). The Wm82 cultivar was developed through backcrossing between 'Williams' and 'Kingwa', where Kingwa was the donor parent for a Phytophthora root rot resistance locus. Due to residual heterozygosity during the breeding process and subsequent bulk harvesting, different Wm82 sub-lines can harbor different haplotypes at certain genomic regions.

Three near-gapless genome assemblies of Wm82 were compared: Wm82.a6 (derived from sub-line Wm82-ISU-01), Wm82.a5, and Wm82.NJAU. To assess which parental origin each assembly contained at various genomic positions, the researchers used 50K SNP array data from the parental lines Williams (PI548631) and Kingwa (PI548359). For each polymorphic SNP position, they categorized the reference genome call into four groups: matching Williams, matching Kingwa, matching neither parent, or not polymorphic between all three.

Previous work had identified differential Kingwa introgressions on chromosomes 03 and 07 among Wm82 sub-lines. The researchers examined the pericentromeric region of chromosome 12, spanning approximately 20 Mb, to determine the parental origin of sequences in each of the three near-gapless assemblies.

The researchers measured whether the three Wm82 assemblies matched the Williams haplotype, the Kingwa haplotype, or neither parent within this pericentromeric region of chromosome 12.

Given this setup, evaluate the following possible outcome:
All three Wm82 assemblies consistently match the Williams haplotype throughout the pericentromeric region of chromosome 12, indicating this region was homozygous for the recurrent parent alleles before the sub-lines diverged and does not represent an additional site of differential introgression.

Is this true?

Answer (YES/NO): NO